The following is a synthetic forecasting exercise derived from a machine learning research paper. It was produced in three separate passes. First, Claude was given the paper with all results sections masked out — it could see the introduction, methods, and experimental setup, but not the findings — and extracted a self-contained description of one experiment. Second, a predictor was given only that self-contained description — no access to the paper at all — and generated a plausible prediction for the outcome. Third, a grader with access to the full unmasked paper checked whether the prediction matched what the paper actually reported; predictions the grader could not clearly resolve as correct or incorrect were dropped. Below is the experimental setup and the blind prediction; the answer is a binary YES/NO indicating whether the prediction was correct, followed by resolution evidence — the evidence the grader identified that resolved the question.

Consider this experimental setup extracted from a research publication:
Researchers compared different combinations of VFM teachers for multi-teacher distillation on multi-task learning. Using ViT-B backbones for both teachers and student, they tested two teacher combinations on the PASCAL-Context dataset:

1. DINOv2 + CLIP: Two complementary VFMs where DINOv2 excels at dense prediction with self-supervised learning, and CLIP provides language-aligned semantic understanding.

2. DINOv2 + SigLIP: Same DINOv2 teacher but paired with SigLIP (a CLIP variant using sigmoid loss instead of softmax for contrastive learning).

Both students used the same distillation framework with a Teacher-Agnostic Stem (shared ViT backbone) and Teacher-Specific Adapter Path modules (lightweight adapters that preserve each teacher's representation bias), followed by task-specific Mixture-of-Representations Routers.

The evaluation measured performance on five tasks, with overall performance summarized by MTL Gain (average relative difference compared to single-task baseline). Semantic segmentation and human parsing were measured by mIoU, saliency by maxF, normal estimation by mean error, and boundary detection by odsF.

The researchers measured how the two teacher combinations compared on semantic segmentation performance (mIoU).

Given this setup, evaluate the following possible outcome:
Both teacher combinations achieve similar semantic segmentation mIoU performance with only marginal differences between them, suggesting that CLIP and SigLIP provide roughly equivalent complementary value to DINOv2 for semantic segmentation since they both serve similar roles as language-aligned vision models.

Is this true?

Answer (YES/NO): YES